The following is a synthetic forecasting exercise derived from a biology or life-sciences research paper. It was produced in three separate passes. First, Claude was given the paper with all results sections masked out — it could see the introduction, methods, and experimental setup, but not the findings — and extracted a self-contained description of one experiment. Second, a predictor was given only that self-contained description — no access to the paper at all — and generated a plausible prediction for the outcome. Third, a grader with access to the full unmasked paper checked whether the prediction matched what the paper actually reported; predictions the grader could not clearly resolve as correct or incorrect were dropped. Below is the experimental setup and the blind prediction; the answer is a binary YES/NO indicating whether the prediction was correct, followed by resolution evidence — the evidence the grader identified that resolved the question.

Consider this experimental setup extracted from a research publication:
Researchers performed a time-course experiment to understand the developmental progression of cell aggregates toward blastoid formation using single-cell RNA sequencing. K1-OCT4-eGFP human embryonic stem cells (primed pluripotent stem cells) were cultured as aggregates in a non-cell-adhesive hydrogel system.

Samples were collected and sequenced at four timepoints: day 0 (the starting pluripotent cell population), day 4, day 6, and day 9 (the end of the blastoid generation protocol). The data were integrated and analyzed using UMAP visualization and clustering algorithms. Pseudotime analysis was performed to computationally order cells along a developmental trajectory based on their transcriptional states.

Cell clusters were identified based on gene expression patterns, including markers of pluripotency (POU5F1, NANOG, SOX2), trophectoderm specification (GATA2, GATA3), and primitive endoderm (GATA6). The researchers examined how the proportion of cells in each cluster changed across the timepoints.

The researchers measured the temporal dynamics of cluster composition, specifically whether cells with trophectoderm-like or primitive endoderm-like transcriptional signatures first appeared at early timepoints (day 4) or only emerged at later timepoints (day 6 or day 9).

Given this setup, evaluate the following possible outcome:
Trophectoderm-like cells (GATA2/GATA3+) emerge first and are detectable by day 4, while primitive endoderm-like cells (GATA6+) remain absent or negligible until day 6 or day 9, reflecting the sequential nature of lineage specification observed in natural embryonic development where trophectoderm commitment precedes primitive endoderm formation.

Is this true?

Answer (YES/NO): YES